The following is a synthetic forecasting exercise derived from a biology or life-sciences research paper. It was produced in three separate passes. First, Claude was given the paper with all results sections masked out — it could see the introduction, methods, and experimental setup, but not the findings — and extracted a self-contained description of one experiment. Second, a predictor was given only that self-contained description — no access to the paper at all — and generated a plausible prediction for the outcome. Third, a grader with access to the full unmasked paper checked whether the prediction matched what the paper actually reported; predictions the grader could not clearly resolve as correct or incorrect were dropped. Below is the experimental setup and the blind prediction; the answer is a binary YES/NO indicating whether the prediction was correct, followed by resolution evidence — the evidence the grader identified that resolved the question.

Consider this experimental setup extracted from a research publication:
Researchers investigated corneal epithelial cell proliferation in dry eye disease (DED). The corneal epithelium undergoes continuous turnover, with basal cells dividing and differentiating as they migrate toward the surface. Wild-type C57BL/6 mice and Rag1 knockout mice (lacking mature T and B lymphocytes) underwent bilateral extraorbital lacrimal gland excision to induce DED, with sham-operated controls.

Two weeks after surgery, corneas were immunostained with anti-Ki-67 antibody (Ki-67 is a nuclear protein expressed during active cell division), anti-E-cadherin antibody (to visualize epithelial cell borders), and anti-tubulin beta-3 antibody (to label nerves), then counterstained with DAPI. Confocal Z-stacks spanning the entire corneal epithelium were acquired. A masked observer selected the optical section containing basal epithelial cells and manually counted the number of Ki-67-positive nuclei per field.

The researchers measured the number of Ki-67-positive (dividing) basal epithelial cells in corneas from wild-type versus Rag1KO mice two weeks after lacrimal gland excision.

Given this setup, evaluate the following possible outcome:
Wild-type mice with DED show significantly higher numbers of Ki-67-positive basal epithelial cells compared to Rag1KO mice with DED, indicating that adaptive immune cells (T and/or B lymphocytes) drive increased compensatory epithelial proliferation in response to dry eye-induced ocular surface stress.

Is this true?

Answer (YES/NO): NO